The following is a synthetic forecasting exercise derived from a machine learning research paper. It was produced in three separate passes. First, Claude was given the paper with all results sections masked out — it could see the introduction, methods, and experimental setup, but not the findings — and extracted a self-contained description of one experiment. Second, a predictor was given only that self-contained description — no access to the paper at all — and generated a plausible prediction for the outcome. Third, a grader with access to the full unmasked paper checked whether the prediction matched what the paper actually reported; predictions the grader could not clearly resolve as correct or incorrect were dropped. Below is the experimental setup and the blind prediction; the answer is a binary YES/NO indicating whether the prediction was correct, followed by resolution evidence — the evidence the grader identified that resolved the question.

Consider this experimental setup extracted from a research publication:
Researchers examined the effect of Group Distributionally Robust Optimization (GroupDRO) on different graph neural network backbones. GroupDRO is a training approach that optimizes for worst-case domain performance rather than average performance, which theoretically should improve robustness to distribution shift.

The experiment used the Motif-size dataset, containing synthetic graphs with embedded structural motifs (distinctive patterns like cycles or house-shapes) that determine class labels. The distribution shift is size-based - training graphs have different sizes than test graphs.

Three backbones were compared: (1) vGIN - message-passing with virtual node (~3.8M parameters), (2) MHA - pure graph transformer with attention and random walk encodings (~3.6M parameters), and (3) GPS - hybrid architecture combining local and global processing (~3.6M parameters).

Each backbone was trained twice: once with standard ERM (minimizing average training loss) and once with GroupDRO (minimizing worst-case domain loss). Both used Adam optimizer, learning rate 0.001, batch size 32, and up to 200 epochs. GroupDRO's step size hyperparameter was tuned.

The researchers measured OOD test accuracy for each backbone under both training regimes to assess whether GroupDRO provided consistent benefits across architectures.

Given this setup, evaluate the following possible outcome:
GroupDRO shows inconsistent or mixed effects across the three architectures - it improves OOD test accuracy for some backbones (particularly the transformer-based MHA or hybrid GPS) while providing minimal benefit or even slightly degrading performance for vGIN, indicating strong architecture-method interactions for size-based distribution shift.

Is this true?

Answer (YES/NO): NO